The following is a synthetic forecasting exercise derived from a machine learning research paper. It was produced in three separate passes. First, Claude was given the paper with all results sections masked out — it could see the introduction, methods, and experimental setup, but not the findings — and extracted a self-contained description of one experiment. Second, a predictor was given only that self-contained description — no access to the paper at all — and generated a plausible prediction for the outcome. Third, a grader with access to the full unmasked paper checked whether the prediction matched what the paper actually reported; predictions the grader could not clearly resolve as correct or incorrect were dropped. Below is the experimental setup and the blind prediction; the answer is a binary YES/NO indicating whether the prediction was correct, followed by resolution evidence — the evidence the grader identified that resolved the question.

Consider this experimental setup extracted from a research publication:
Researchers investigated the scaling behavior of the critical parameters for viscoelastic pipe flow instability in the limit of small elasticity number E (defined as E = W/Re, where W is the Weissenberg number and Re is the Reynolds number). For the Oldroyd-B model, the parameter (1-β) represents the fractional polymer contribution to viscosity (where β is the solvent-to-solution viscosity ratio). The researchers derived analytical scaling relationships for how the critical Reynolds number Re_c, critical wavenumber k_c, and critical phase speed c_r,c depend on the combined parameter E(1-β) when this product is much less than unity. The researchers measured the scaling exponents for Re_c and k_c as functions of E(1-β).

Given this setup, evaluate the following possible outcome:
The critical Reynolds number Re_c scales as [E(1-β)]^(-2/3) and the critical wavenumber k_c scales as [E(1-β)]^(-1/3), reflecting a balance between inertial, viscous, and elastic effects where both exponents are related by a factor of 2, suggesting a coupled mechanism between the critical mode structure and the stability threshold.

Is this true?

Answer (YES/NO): NO